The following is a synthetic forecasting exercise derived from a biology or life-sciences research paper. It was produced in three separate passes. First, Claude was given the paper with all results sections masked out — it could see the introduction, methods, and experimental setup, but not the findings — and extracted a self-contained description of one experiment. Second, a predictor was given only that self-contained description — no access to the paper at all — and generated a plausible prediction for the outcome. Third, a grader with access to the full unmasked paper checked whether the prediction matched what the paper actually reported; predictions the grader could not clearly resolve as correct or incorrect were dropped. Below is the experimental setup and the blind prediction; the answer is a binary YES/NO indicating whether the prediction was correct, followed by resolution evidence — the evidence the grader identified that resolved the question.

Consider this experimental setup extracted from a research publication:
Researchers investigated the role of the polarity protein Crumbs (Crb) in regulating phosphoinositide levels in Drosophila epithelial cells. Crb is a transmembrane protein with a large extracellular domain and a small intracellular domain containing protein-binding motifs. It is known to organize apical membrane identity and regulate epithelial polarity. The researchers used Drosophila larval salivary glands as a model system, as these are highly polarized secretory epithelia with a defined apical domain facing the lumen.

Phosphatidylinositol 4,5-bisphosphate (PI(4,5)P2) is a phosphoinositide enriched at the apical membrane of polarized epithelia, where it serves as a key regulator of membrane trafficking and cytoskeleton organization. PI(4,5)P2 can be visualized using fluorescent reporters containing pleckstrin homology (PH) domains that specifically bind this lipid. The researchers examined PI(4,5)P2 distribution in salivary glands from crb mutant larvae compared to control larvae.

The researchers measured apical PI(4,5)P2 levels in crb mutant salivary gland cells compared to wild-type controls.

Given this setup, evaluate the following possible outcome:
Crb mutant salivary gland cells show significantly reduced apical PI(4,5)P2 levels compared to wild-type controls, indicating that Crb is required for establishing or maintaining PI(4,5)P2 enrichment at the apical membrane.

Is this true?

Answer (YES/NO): NO